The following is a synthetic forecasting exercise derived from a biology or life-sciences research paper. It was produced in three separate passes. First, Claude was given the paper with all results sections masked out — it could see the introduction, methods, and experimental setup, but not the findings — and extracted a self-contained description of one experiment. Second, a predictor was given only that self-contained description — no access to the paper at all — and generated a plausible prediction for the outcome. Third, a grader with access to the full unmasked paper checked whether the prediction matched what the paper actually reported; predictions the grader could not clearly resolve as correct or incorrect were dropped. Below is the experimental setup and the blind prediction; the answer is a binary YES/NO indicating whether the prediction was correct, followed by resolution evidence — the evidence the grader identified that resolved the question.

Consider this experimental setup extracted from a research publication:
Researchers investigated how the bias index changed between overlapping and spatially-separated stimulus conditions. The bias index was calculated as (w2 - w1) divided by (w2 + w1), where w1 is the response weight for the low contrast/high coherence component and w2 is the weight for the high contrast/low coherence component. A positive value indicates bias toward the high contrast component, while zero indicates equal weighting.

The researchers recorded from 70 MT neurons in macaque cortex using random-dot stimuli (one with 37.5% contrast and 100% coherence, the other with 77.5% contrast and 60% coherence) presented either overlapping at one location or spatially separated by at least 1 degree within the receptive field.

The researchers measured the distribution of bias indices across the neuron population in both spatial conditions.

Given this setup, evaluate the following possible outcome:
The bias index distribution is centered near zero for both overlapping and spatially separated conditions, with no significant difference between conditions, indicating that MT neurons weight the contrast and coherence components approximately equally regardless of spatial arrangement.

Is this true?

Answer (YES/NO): NO